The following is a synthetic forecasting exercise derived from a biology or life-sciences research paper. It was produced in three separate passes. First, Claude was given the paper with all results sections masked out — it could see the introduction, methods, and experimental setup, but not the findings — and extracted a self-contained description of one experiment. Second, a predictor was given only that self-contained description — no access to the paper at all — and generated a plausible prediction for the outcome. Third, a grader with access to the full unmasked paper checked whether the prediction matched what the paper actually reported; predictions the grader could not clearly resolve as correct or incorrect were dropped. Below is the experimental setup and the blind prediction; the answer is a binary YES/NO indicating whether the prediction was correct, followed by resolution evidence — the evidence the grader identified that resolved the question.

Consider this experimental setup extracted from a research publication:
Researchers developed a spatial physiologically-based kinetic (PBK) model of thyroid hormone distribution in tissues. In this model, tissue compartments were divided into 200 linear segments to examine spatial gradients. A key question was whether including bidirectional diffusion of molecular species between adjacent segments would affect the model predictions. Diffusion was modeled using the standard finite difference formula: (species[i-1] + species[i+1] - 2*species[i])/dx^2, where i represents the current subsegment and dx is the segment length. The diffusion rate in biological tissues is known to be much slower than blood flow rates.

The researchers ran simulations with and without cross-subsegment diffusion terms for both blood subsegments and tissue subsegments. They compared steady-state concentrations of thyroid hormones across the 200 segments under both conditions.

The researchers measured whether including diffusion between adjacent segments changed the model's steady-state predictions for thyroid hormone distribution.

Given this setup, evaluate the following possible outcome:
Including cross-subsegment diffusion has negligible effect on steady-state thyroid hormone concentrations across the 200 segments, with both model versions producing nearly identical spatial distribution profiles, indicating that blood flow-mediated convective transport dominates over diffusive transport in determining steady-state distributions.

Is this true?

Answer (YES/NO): YES